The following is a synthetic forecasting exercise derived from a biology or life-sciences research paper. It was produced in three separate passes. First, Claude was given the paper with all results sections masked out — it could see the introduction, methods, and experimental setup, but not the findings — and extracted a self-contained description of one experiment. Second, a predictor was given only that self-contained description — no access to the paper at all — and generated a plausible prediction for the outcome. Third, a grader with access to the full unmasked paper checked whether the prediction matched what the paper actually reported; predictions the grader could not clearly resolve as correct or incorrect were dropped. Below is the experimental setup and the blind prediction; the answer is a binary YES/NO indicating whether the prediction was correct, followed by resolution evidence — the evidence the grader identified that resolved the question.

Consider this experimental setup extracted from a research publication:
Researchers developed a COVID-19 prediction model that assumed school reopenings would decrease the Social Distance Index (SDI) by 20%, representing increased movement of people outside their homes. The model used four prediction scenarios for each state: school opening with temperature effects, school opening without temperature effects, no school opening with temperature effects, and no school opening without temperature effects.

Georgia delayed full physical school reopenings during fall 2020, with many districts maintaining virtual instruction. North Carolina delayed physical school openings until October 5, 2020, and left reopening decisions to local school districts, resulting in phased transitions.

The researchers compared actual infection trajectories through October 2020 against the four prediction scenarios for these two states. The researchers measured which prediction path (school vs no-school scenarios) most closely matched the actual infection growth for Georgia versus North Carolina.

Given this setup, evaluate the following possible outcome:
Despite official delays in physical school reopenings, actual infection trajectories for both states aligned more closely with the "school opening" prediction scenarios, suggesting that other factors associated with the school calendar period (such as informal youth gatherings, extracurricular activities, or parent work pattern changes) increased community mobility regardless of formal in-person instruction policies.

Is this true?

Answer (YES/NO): NO